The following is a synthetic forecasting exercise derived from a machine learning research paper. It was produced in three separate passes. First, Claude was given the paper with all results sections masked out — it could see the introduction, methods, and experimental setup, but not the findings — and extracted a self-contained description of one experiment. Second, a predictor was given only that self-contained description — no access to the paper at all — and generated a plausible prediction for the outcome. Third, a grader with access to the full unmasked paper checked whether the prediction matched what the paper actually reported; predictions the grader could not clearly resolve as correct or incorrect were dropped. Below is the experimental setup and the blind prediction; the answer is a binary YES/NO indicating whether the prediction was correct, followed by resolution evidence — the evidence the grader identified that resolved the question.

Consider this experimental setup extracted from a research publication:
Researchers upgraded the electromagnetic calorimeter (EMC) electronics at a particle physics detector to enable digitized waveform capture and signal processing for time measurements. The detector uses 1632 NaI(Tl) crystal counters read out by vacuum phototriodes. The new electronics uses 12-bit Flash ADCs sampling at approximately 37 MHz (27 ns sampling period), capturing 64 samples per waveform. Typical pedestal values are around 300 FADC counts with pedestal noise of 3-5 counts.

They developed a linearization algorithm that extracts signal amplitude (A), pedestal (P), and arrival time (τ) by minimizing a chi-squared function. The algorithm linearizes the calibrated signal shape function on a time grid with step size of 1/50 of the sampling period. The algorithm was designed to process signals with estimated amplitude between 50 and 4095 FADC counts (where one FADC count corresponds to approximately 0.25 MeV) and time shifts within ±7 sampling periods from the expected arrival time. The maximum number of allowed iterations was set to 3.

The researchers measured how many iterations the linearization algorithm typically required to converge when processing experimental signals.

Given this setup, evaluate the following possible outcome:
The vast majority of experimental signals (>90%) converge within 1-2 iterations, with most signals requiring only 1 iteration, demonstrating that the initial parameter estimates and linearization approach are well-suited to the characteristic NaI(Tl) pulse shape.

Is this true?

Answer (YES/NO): NO